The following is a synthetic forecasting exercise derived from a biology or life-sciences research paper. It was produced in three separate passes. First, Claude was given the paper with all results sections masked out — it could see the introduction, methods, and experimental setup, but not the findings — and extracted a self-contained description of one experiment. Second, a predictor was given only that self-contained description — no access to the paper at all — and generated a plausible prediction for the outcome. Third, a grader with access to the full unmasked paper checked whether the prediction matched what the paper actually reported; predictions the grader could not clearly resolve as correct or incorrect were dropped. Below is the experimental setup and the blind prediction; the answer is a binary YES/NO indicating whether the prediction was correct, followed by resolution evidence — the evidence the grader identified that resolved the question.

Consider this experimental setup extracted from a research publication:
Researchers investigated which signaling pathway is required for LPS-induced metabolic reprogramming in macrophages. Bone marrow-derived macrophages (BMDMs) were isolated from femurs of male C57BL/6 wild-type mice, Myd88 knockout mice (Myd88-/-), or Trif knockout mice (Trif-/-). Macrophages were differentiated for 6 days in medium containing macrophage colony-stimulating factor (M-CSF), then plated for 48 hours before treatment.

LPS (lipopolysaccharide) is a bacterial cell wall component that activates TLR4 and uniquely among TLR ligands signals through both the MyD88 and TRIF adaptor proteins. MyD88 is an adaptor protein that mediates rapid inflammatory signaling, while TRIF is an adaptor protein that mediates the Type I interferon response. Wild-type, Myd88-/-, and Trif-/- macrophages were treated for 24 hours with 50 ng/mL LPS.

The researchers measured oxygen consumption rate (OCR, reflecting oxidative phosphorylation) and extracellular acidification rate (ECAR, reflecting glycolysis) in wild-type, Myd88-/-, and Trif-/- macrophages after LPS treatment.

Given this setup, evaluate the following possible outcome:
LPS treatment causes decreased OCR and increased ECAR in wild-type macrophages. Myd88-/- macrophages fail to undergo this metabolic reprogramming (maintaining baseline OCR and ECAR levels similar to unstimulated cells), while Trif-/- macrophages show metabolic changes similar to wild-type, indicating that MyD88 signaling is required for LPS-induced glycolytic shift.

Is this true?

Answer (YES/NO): NO